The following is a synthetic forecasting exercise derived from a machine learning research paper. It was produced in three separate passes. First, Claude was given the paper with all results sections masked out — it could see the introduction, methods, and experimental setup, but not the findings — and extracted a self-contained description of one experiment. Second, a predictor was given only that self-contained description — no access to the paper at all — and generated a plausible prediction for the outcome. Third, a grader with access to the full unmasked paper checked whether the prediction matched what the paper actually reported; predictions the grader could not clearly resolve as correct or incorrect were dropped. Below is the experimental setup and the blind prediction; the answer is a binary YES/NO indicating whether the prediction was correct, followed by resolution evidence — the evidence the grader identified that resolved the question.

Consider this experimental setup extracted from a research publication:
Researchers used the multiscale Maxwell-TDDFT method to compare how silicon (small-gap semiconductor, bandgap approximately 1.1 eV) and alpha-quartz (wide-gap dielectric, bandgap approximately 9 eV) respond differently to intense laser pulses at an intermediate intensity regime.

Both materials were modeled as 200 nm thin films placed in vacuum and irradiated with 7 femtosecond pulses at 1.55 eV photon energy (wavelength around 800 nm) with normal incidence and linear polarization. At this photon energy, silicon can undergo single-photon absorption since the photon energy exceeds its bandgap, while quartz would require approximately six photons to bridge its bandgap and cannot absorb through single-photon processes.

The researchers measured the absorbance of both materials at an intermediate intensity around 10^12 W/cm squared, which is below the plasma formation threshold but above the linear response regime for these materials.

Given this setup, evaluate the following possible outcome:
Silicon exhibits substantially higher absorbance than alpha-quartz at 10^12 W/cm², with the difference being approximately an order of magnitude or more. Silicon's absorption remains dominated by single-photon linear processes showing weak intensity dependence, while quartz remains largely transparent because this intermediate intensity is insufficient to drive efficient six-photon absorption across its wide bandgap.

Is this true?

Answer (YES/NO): NO